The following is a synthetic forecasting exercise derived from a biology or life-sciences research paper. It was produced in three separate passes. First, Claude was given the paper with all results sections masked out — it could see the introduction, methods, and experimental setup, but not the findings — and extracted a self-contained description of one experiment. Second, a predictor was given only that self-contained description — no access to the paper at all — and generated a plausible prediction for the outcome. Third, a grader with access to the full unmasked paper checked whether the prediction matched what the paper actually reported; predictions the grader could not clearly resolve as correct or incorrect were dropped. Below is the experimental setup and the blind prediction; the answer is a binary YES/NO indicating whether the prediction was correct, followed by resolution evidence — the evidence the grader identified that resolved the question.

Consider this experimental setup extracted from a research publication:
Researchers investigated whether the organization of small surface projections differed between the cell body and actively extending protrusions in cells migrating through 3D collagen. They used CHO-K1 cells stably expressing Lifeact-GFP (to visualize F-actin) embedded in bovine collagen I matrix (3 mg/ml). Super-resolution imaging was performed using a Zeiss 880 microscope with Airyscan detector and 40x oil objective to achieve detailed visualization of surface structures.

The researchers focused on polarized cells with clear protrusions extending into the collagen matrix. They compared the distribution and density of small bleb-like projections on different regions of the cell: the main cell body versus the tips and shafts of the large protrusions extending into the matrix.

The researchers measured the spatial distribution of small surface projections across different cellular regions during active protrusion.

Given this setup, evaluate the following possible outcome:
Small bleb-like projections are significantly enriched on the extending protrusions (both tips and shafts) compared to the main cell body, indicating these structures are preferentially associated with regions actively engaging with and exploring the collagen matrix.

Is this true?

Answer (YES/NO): NO